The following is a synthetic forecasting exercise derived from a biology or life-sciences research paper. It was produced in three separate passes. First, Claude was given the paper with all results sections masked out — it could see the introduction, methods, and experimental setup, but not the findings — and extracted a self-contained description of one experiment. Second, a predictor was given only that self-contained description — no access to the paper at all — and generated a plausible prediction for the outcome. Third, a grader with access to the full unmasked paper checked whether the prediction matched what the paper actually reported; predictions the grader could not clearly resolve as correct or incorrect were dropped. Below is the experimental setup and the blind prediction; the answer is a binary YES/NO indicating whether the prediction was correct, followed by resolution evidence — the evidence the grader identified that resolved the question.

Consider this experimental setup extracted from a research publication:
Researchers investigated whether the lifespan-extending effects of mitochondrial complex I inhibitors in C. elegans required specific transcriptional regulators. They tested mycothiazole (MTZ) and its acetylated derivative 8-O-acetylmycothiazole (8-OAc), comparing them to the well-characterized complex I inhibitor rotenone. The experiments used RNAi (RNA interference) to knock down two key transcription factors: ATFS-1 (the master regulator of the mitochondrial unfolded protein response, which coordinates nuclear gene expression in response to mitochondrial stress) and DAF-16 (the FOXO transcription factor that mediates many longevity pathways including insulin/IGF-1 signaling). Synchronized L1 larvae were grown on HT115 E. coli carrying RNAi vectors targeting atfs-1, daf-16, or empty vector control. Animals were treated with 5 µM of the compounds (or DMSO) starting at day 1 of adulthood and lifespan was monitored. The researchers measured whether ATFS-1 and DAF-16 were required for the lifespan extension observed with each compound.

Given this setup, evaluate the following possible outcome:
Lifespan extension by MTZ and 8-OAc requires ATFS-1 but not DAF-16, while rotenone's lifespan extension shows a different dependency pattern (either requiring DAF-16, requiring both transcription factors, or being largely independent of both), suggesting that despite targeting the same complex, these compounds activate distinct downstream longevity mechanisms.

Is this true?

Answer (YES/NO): NO